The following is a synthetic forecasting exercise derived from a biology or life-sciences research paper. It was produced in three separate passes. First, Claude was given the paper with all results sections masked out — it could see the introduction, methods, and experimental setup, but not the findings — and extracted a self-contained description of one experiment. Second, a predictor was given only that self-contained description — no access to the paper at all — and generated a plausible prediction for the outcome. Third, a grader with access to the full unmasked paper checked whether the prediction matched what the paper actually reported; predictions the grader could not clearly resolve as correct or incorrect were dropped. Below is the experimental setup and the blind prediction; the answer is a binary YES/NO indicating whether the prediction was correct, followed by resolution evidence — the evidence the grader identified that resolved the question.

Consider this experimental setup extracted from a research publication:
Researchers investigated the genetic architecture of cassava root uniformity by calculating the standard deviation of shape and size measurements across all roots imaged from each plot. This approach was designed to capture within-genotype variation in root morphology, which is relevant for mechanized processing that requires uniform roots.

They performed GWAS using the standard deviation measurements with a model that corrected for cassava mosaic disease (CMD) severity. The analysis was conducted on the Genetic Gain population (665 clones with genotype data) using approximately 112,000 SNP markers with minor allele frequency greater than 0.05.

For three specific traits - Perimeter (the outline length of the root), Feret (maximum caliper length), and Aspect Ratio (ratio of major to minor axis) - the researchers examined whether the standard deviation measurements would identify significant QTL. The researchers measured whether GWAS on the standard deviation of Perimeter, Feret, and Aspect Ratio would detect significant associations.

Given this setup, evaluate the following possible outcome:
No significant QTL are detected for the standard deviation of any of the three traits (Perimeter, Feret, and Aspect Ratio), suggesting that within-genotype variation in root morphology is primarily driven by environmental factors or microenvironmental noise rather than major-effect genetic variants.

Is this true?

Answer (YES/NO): NO